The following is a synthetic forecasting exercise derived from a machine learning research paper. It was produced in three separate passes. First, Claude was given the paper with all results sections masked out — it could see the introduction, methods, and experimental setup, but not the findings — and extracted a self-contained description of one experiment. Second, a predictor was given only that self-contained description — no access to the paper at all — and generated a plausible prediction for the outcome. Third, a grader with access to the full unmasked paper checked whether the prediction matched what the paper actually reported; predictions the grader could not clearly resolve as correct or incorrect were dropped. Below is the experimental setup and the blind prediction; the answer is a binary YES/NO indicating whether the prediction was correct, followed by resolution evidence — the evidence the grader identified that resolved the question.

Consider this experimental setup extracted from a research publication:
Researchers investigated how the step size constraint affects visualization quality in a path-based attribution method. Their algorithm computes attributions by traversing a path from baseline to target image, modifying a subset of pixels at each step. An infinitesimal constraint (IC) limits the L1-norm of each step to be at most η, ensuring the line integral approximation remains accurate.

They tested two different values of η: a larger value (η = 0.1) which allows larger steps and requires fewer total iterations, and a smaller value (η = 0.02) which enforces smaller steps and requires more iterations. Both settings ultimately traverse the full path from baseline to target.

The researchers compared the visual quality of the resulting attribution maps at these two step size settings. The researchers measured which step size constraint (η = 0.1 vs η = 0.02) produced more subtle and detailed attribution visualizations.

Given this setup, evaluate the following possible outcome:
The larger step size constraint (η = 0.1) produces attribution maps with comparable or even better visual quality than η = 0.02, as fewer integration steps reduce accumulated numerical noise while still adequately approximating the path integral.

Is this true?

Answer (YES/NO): NO